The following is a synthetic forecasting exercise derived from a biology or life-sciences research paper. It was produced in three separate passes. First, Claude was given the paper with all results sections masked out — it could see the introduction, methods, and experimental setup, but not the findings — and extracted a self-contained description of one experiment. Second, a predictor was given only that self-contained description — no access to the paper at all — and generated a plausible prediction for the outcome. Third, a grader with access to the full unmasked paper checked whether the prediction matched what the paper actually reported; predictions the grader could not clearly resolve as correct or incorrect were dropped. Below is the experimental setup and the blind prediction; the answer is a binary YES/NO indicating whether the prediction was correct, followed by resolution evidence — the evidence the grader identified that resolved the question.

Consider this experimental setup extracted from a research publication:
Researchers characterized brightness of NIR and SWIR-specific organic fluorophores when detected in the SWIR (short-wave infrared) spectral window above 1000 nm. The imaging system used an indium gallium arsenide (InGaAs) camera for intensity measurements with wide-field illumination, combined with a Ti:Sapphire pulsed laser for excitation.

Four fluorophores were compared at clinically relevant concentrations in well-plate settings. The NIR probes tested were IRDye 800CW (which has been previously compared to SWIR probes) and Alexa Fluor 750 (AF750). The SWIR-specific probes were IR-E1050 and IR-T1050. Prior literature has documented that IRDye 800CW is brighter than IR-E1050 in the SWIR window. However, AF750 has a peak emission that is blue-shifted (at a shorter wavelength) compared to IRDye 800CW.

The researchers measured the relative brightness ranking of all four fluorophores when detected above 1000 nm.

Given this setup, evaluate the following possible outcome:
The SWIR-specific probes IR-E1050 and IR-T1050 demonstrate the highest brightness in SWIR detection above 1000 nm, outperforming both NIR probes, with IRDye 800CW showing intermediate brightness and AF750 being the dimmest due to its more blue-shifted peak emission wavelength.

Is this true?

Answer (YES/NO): NO